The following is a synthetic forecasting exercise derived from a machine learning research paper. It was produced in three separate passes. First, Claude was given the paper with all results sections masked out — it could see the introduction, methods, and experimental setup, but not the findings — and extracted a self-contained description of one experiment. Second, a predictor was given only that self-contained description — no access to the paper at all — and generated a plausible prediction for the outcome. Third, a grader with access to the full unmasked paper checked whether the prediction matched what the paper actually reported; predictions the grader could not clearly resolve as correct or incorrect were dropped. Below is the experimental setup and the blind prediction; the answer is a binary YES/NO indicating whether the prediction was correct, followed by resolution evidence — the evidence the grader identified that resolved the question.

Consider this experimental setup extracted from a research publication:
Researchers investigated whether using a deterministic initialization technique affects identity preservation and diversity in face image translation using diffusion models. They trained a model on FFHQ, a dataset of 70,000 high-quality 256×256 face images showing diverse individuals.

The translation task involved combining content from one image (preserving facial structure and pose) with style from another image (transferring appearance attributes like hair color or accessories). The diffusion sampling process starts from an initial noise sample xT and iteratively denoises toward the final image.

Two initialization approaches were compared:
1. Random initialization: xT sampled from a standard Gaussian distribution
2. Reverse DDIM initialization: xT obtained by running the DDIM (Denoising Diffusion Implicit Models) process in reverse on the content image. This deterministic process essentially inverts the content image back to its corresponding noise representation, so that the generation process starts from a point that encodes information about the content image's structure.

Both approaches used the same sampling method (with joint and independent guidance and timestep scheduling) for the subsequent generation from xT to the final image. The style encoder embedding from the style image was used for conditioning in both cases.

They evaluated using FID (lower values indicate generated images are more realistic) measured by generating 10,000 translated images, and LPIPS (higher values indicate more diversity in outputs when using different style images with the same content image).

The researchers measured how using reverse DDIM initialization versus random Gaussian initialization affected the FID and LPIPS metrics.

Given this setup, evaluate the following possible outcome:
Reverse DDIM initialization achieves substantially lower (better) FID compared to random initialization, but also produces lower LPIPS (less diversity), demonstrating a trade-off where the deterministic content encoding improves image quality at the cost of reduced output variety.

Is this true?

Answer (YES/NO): YES